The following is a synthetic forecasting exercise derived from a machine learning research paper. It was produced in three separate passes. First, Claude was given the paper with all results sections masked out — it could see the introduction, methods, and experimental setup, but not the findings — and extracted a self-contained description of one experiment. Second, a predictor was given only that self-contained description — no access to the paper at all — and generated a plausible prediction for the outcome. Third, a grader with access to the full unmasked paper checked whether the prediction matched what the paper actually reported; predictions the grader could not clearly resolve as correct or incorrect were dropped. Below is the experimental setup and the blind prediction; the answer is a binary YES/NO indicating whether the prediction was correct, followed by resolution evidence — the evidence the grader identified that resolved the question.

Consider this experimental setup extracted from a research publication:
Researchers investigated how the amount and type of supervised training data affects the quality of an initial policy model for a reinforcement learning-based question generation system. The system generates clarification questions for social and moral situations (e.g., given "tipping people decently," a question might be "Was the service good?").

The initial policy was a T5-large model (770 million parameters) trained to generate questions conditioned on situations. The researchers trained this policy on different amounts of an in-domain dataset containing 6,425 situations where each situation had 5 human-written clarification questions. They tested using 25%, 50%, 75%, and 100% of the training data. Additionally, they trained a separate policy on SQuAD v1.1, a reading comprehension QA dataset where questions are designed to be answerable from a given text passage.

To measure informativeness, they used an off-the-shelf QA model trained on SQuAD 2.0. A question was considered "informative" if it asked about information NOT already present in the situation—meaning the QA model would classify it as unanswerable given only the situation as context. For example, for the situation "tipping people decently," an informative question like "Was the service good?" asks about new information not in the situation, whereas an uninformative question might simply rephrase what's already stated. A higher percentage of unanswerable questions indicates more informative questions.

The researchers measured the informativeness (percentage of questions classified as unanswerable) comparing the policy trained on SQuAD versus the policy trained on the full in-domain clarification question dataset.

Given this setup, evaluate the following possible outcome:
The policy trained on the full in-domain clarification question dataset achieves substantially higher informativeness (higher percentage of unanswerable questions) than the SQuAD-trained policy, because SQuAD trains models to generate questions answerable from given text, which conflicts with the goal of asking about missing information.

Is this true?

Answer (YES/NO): YES